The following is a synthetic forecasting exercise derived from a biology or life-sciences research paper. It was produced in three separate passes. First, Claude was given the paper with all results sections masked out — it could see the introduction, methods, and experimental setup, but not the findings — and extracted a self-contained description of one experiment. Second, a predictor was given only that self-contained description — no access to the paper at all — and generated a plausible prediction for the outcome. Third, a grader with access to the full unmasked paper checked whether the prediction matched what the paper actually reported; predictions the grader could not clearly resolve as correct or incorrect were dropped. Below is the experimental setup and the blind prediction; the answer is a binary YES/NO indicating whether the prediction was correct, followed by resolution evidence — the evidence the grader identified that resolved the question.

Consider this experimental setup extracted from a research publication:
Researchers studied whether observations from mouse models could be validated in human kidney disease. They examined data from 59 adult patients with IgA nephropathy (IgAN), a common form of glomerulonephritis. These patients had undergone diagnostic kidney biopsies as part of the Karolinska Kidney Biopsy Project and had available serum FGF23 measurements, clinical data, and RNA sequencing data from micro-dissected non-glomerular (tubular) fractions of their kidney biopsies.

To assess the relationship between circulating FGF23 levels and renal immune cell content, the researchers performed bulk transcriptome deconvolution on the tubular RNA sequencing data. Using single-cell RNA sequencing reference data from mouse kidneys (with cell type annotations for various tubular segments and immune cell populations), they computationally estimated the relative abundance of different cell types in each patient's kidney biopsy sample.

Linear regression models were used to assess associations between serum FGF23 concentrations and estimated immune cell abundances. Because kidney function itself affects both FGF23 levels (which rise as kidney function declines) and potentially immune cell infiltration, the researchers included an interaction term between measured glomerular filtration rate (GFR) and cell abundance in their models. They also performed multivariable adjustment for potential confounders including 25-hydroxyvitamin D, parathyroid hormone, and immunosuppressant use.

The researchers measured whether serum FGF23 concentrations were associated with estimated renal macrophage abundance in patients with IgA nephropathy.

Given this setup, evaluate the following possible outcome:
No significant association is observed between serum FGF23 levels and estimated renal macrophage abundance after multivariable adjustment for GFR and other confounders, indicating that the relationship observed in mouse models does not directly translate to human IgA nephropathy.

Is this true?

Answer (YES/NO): NO